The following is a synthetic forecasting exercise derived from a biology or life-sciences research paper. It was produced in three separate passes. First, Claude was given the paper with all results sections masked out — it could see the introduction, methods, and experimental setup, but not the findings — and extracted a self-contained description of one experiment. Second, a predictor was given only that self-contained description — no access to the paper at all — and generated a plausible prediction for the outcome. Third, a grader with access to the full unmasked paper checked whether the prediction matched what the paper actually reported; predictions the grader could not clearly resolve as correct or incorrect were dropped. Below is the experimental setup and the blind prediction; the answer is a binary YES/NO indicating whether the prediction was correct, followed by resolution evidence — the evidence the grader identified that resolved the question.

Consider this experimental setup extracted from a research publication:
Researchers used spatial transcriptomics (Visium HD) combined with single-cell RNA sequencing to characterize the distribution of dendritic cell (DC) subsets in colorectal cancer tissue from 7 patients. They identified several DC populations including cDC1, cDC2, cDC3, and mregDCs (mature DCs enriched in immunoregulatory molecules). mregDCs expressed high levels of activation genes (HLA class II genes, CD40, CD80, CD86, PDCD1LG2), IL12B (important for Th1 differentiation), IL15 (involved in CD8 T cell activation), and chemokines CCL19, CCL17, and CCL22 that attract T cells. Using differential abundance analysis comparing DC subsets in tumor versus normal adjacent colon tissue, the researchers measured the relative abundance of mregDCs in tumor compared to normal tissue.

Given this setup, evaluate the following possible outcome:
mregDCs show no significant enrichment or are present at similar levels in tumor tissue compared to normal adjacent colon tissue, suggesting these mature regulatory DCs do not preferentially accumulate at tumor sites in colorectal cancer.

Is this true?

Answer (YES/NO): NO